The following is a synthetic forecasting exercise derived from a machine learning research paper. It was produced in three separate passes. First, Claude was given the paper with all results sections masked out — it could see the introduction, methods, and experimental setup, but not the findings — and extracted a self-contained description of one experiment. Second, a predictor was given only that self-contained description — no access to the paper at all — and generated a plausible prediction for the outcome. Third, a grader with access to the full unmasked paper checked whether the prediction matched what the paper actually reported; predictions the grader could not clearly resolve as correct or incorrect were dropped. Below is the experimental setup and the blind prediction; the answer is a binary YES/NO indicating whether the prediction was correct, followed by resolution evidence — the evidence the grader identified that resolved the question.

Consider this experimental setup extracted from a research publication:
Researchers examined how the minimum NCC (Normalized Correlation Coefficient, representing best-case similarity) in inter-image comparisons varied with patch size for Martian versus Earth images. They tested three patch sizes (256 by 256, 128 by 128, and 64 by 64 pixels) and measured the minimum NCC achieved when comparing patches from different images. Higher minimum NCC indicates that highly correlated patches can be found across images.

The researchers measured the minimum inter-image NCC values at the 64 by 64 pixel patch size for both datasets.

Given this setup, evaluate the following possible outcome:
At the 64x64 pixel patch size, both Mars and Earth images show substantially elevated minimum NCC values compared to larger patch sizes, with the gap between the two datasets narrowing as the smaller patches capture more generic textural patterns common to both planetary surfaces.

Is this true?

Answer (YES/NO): NO